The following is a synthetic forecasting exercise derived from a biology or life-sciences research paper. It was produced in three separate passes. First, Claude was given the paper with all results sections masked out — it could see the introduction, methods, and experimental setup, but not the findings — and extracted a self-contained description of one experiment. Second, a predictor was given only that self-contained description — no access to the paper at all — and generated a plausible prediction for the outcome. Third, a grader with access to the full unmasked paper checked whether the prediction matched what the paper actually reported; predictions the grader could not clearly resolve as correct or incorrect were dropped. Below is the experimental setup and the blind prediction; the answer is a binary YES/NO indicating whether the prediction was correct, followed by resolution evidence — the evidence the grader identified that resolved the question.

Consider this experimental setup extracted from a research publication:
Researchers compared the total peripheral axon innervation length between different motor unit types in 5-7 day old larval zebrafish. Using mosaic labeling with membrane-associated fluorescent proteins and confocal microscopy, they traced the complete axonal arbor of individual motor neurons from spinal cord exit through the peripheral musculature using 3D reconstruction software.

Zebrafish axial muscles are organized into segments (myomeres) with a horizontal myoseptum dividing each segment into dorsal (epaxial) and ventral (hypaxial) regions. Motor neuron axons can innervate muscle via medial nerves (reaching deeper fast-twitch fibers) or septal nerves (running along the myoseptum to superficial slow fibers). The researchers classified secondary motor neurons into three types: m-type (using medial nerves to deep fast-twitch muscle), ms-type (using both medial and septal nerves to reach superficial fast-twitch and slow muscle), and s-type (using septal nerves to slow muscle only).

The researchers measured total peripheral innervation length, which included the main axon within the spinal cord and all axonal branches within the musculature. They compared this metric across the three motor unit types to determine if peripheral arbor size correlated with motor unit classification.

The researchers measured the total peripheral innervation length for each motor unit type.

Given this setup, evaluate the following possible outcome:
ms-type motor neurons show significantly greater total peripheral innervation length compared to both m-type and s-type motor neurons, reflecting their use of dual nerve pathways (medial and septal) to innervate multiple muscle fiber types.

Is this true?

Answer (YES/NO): NO